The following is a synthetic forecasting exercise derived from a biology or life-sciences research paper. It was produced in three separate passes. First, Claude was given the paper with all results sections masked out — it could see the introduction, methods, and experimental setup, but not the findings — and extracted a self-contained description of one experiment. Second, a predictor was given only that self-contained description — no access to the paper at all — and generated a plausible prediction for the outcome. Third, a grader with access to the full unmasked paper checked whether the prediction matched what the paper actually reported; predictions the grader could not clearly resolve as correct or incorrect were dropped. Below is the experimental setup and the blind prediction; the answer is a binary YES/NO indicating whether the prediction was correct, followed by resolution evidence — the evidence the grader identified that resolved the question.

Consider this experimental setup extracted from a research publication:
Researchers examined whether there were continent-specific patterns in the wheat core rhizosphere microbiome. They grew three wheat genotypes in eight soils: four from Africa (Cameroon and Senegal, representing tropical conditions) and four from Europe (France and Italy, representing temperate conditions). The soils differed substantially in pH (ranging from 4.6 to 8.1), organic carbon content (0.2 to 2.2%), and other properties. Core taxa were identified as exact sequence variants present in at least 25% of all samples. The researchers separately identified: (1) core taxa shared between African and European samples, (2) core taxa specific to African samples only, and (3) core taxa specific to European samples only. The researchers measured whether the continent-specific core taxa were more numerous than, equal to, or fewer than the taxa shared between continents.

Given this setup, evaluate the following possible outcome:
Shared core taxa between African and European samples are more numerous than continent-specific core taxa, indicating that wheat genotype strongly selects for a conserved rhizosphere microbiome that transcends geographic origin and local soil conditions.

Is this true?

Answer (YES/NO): NO